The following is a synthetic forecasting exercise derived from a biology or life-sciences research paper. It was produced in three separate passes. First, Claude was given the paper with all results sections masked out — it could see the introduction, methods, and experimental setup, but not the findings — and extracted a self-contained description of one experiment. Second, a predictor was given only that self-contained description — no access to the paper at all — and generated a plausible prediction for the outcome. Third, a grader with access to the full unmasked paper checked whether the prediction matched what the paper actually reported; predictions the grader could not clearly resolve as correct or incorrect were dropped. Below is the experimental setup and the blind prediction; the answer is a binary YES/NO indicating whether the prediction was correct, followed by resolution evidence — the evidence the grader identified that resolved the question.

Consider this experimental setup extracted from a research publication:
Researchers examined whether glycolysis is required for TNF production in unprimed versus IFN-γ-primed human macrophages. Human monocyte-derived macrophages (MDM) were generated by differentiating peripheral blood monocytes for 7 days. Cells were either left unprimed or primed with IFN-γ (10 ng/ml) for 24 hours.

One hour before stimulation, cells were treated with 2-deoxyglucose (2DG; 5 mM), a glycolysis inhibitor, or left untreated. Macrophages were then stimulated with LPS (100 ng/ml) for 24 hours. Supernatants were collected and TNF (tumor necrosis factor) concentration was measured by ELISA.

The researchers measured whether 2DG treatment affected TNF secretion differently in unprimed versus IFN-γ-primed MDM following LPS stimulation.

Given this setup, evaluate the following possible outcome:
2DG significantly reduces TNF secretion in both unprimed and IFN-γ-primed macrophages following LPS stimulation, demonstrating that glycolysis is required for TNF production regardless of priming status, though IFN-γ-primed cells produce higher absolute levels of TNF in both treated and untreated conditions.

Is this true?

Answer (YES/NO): NO